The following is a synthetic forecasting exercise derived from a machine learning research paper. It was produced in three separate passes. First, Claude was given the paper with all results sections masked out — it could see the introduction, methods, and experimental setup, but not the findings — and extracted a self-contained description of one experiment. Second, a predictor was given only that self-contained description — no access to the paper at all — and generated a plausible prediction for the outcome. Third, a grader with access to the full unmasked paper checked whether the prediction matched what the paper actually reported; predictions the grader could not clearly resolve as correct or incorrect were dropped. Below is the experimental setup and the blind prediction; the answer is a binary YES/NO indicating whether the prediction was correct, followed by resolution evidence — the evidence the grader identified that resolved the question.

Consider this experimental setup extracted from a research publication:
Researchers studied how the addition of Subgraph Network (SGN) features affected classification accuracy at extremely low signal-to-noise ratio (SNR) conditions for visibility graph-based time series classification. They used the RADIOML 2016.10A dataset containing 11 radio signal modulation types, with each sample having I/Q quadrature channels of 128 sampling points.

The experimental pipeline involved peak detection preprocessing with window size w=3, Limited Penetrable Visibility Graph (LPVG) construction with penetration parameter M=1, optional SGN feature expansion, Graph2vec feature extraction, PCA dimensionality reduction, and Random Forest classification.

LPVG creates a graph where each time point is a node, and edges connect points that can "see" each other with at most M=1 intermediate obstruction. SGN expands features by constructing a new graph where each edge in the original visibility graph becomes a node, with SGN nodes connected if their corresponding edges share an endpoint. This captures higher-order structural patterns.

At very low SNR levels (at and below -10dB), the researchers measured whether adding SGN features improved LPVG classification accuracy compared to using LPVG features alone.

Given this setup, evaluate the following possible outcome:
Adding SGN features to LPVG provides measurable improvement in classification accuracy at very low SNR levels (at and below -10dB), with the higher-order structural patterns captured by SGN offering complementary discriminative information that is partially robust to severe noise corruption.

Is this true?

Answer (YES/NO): NO